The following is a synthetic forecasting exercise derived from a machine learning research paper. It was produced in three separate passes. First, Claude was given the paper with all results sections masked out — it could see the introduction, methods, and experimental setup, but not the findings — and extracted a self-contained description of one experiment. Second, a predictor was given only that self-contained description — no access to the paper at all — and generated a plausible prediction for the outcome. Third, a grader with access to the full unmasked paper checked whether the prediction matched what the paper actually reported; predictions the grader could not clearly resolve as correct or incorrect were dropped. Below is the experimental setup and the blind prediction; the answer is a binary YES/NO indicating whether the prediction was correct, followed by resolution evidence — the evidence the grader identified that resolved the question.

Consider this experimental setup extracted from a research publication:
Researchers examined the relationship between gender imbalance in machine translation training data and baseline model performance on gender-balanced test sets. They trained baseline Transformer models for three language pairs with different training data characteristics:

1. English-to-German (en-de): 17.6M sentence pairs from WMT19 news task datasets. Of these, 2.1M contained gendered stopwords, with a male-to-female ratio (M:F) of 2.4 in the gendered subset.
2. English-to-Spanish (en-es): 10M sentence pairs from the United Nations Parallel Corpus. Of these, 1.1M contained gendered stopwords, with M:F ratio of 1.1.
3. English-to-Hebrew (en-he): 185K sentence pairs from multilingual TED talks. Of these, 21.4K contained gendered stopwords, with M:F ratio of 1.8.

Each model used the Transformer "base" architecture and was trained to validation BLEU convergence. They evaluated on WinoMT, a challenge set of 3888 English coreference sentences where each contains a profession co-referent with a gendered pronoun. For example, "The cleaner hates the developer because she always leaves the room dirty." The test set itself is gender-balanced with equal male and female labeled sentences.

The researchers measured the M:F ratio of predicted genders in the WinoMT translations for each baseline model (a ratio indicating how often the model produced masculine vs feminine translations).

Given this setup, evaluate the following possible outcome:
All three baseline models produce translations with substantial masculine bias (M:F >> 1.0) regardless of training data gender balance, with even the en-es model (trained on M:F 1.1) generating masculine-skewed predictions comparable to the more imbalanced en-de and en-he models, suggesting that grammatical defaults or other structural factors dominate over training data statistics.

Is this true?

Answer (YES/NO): NO